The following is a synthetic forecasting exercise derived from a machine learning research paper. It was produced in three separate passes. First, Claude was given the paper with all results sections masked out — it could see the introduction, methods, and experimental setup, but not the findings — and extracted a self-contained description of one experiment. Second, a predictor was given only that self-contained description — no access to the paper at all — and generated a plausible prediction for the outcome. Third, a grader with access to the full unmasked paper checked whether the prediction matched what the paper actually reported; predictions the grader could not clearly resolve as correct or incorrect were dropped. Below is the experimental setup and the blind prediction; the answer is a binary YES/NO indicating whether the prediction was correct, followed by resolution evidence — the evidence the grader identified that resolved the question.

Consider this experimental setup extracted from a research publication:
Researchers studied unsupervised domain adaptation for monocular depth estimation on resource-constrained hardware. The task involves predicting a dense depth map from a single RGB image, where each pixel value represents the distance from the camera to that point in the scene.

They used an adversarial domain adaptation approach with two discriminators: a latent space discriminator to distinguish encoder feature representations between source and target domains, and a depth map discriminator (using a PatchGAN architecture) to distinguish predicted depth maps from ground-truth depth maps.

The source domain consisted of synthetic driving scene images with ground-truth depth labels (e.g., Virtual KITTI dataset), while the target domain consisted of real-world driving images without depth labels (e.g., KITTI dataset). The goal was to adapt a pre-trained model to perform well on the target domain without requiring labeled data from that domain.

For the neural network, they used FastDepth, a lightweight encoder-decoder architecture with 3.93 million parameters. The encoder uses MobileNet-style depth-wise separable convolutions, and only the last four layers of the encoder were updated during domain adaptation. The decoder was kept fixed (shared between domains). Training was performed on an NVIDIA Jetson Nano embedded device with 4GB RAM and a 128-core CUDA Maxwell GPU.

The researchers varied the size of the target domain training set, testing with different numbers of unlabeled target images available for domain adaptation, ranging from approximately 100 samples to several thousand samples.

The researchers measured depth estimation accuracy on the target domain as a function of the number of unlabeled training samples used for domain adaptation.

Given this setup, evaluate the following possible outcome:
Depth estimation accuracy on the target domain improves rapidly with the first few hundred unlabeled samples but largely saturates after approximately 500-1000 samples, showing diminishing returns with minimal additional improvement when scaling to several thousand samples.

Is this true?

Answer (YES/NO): NO